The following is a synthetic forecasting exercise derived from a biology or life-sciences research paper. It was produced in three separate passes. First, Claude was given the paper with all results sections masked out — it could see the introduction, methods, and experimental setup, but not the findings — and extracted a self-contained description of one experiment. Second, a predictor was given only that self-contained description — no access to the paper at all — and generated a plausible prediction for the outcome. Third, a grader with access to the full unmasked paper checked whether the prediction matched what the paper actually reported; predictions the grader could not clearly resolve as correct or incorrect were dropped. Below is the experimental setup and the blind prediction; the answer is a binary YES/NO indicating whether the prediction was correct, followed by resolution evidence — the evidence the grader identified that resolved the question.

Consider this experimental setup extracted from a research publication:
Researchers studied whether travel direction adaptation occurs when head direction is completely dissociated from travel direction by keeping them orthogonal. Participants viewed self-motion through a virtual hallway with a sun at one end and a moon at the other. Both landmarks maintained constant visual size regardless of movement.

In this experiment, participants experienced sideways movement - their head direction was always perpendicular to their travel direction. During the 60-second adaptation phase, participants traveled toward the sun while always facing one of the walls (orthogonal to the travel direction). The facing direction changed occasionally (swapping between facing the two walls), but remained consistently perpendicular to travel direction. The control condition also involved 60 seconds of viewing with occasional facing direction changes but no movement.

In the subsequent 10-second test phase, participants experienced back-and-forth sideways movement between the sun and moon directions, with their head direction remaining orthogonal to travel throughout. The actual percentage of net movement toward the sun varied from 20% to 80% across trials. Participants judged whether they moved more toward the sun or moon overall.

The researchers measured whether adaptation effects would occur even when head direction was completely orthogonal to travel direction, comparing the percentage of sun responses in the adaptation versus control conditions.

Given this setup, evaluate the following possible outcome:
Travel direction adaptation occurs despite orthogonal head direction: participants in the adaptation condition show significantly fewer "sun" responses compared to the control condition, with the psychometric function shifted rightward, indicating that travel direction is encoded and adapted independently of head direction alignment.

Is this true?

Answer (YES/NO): NO